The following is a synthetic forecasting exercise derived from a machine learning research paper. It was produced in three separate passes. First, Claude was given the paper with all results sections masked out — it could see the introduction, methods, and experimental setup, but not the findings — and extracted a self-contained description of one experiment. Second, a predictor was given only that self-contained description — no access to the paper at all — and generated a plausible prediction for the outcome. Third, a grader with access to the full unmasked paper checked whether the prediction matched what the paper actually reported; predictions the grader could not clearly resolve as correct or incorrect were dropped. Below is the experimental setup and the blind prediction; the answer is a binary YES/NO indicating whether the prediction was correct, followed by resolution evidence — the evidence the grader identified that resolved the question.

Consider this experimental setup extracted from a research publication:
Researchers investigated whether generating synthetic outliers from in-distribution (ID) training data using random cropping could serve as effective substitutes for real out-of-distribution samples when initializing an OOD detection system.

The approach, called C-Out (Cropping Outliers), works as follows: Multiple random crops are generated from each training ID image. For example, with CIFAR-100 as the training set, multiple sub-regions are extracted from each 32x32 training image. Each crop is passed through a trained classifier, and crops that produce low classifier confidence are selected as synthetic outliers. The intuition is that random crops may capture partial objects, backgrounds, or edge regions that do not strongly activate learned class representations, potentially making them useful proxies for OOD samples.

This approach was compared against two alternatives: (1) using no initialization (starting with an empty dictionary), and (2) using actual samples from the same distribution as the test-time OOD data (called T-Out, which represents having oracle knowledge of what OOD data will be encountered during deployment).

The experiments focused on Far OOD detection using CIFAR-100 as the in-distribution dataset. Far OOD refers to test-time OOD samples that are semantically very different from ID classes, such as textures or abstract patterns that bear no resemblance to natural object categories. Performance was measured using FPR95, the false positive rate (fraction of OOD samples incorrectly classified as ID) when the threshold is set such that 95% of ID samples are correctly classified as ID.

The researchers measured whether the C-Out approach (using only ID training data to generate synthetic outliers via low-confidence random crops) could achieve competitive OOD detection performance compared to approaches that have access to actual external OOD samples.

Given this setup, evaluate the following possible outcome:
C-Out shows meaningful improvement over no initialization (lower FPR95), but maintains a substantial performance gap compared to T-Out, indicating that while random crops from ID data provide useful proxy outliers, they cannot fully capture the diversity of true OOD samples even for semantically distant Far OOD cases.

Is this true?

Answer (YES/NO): NO